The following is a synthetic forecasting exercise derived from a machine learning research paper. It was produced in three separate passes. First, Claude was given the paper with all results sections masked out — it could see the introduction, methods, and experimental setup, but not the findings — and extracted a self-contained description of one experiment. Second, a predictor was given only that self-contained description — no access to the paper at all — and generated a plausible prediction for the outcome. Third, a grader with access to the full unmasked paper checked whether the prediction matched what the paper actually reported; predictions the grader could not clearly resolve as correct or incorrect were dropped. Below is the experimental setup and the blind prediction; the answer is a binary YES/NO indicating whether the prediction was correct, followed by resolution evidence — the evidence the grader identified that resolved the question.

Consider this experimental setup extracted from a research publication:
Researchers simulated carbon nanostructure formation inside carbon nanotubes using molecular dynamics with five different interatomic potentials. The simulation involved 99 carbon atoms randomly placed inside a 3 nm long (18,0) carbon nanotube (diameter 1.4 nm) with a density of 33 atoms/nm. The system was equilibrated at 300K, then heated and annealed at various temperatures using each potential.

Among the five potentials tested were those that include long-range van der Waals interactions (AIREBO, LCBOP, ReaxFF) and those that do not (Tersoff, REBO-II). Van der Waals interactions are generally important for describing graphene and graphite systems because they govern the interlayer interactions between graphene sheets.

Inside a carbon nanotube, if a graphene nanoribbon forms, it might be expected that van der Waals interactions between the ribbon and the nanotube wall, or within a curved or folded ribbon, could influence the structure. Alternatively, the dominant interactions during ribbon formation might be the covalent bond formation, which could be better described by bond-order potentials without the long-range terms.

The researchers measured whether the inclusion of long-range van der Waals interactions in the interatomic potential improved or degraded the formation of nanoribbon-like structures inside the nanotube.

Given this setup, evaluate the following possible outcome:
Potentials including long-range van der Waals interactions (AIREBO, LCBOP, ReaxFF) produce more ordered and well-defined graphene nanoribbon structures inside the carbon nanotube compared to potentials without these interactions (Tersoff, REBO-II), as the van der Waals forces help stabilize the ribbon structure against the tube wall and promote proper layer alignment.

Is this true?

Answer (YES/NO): NO